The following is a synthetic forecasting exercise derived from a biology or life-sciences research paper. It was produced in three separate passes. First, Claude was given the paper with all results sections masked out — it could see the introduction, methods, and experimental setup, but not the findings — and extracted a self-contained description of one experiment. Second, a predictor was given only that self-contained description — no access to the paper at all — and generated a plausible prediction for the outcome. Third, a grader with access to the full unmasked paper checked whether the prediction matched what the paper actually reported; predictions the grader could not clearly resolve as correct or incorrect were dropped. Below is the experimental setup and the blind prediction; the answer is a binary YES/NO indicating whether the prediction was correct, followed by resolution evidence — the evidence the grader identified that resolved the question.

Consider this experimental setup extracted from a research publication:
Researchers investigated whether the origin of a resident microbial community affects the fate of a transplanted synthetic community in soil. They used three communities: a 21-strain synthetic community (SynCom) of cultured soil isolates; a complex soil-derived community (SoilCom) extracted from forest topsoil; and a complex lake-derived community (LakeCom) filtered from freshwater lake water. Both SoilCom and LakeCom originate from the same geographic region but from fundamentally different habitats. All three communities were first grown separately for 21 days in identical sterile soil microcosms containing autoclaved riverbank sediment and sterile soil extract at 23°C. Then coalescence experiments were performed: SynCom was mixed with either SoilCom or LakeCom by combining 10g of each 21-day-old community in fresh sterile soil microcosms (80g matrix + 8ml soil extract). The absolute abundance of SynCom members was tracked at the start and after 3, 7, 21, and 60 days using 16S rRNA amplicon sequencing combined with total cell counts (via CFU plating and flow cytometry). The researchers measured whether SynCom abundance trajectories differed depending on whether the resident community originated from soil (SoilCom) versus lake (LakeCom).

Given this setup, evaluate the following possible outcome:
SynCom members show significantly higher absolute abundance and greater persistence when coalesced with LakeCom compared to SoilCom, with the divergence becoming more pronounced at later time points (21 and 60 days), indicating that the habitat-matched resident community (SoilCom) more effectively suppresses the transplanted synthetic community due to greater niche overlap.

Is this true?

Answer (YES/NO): NO